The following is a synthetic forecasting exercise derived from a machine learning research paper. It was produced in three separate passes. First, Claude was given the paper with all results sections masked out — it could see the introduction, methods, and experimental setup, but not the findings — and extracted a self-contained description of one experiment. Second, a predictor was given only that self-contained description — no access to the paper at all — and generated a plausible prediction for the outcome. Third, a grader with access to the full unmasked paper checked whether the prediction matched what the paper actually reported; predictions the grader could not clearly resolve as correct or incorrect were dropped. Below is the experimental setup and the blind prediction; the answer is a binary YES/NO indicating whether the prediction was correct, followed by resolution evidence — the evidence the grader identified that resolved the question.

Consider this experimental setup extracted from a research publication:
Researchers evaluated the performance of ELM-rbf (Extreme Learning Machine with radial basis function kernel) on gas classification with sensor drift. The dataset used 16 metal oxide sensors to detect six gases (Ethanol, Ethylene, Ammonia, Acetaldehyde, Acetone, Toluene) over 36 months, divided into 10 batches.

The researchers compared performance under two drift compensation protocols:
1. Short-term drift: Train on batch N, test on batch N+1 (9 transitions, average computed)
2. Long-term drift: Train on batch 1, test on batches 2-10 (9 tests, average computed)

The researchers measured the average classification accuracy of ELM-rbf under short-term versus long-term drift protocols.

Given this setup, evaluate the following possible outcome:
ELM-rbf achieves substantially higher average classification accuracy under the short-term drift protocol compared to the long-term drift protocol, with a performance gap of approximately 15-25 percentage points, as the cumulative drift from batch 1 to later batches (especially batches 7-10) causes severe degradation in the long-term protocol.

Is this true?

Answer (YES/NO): NO